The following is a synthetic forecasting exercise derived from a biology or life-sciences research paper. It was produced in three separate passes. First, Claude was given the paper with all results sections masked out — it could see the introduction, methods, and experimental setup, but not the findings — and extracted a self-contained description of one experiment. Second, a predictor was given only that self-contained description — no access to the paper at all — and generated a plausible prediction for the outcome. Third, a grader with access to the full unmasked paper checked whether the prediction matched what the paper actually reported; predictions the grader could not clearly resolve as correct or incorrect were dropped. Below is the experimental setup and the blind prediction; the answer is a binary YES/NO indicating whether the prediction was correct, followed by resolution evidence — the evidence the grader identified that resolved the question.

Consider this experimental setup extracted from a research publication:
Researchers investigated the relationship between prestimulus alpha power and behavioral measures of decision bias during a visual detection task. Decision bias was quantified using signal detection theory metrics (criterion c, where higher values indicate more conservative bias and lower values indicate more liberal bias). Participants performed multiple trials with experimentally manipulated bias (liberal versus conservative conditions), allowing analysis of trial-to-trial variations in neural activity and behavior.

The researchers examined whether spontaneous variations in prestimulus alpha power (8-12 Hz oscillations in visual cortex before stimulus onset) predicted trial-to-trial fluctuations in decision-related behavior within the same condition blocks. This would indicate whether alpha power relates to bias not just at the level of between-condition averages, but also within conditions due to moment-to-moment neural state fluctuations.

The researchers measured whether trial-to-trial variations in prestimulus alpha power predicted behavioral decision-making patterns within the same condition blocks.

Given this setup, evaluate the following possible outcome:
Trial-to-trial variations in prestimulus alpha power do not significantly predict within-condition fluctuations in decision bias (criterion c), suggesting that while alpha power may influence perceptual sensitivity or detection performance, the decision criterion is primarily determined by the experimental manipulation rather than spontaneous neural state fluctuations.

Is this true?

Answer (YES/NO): NO